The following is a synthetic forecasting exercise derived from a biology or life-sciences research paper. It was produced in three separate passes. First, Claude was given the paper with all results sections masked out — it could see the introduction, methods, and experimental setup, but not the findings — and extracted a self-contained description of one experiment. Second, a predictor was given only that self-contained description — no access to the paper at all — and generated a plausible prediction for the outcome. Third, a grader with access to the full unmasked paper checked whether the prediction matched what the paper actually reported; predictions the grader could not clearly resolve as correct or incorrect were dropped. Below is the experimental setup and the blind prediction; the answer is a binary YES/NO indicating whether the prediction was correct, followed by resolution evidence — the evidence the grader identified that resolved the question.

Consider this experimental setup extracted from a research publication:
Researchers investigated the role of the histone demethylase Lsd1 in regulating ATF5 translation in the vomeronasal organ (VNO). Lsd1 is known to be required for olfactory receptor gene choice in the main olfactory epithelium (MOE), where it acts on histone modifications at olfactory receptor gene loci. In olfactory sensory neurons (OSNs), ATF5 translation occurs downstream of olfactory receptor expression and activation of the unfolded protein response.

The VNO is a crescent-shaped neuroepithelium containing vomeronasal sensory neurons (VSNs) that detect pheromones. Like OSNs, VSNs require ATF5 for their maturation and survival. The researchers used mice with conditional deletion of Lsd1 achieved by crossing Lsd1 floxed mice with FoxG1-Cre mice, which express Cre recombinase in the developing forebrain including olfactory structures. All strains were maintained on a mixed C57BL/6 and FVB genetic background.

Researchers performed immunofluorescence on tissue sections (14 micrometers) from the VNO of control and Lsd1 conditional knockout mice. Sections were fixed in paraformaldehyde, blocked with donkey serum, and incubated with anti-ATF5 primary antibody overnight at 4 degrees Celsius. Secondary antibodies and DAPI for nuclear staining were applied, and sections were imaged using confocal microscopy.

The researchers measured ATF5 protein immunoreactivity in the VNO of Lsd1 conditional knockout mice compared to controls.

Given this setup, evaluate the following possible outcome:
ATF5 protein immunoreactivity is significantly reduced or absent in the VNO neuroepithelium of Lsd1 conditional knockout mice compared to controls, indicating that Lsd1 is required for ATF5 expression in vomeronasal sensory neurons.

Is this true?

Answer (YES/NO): YES